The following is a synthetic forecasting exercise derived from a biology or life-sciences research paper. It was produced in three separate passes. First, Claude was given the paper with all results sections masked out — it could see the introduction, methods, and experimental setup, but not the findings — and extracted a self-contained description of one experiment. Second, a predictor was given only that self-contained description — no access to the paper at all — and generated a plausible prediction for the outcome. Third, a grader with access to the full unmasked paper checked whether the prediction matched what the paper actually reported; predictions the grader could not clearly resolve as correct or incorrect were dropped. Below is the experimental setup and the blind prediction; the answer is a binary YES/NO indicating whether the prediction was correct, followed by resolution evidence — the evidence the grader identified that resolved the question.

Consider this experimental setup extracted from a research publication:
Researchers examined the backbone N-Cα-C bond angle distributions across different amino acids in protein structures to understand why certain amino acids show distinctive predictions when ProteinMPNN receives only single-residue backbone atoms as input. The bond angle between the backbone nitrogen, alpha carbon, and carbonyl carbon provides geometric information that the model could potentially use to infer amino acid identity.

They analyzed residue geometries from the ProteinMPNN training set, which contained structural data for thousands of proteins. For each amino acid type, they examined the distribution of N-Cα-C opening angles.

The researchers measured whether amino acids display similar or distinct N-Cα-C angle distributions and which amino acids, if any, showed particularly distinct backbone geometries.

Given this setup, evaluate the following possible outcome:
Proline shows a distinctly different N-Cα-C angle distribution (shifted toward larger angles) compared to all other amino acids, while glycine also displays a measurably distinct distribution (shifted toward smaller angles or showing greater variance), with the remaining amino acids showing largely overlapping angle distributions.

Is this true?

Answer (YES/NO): NO